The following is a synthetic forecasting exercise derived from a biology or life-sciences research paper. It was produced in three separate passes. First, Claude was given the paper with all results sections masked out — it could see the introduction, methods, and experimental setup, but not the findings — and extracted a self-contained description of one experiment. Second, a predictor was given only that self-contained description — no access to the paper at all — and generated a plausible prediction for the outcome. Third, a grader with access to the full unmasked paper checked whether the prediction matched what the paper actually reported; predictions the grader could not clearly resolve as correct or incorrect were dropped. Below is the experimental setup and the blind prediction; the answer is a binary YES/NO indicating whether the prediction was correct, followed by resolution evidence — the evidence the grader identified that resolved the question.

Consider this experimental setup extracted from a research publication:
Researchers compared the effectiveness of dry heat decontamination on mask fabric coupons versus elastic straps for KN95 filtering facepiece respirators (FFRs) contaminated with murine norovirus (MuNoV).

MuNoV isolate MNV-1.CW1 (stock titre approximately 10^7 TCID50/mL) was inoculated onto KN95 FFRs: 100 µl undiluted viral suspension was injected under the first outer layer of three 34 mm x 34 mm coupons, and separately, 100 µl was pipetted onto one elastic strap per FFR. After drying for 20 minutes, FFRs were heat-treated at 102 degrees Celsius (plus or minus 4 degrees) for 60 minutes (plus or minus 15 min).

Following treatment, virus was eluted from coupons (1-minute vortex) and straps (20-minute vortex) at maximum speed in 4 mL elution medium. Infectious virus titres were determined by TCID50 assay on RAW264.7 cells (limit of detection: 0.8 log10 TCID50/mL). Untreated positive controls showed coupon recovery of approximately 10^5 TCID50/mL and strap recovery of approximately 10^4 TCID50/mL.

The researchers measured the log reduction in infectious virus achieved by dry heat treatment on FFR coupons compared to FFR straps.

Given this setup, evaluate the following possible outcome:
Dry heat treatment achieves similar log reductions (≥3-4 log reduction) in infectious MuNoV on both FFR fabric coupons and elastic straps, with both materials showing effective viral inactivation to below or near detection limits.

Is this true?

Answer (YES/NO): NO